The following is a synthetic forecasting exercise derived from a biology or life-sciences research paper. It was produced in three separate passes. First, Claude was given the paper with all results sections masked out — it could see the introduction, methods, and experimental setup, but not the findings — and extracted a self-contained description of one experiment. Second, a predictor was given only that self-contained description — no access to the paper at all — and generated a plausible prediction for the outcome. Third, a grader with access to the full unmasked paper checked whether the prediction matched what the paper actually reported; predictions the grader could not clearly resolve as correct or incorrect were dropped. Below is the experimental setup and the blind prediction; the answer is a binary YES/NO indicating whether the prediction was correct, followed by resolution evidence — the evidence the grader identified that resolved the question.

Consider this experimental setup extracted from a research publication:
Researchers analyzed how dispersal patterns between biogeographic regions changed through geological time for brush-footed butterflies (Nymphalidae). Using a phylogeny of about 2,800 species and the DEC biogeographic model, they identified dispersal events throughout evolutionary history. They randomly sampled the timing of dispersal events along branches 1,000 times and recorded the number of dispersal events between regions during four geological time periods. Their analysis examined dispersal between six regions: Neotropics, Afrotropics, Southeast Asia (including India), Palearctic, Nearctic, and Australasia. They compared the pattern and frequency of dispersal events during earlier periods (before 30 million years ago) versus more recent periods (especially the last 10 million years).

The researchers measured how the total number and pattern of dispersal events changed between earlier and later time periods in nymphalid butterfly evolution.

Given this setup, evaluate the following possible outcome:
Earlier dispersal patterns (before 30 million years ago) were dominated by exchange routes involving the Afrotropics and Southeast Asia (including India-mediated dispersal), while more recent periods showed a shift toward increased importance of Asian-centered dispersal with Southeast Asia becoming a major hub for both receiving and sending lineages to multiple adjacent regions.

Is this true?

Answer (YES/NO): NO